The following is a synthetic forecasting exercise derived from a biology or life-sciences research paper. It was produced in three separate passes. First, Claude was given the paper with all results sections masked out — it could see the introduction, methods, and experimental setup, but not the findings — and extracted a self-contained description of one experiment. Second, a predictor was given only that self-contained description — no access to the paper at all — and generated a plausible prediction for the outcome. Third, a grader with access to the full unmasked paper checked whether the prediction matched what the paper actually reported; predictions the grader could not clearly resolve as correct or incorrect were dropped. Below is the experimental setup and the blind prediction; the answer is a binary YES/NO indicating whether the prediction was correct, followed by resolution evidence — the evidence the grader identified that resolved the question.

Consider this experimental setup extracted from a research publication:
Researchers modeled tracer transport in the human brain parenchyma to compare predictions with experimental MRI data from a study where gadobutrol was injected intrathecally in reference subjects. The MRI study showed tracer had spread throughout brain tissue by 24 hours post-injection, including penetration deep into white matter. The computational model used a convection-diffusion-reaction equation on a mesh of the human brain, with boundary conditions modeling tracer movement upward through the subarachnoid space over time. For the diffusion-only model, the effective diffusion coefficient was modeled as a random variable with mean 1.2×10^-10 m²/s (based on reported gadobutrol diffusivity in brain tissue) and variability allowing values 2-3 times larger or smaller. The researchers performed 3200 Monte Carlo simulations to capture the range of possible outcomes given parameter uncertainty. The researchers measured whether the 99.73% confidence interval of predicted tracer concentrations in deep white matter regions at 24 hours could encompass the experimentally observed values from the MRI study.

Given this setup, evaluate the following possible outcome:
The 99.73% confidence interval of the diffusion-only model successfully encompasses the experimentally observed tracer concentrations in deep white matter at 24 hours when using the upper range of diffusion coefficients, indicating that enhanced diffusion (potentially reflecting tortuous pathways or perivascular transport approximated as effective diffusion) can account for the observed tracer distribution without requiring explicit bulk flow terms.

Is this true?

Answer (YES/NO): NO